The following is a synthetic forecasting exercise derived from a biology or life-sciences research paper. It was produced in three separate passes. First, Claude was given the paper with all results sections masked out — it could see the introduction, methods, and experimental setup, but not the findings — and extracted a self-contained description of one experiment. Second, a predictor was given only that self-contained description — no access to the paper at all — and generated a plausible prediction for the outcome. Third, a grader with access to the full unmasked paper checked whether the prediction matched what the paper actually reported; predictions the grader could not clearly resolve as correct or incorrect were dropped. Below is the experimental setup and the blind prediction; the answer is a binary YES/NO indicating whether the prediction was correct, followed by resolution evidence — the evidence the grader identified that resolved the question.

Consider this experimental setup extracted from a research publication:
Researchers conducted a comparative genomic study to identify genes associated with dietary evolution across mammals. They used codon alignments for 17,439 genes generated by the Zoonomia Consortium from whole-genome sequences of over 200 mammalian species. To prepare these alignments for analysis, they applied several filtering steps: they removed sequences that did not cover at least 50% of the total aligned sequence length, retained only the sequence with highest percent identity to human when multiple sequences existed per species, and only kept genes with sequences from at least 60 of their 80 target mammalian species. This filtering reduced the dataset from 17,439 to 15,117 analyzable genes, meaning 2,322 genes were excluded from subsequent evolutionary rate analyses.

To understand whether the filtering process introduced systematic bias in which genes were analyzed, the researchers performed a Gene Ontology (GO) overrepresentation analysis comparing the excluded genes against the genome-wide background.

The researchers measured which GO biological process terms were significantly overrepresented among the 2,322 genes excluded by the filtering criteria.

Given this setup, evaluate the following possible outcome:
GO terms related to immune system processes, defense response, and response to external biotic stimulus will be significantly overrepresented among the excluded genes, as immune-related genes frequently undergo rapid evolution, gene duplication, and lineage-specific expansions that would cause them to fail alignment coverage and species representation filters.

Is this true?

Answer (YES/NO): NO